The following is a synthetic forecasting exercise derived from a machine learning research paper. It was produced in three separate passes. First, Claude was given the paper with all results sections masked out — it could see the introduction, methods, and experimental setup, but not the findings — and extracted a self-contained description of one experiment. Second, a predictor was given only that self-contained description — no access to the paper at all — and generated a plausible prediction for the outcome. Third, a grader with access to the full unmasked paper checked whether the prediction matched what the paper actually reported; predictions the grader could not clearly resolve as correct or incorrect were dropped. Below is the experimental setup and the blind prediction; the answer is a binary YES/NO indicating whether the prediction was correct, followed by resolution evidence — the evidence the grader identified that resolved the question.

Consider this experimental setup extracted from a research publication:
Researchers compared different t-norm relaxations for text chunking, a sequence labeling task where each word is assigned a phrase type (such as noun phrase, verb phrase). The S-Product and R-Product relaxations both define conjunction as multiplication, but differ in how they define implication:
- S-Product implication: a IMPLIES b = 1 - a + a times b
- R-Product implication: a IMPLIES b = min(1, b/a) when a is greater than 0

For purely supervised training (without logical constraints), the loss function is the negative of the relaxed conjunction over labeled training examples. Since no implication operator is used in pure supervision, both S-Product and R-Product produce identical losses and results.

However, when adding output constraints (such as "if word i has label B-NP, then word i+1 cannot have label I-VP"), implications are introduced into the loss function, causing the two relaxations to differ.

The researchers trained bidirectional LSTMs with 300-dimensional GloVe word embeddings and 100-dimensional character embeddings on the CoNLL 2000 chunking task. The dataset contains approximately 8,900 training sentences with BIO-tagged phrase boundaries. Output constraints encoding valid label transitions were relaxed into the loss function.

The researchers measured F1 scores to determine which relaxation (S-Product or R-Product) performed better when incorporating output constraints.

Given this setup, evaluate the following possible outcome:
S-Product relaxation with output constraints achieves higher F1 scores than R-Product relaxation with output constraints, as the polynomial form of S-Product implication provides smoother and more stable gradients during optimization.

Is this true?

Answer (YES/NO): NO